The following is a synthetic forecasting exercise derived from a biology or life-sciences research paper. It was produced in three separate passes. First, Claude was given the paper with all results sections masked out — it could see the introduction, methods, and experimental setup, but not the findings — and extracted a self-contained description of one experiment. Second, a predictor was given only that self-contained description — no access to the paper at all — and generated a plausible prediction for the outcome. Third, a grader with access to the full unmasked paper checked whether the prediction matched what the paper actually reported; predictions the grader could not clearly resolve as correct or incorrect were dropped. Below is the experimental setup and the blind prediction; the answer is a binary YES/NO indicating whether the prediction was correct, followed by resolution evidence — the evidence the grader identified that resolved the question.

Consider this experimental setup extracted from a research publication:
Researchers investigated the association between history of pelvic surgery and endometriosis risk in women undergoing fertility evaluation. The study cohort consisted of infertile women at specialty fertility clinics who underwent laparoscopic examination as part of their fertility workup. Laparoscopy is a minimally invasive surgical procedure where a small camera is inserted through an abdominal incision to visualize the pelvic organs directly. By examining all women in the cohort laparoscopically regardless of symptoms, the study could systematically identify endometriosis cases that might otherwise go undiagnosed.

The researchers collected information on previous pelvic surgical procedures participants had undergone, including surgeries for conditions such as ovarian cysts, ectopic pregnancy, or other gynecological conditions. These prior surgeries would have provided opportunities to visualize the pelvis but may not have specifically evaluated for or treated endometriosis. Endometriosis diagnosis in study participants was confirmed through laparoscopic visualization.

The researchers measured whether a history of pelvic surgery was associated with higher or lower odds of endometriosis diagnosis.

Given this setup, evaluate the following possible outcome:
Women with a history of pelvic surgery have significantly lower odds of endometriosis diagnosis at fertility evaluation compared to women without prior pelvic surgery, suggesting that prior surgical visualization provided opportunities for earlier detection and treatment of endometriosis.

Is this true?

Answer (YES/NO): NO